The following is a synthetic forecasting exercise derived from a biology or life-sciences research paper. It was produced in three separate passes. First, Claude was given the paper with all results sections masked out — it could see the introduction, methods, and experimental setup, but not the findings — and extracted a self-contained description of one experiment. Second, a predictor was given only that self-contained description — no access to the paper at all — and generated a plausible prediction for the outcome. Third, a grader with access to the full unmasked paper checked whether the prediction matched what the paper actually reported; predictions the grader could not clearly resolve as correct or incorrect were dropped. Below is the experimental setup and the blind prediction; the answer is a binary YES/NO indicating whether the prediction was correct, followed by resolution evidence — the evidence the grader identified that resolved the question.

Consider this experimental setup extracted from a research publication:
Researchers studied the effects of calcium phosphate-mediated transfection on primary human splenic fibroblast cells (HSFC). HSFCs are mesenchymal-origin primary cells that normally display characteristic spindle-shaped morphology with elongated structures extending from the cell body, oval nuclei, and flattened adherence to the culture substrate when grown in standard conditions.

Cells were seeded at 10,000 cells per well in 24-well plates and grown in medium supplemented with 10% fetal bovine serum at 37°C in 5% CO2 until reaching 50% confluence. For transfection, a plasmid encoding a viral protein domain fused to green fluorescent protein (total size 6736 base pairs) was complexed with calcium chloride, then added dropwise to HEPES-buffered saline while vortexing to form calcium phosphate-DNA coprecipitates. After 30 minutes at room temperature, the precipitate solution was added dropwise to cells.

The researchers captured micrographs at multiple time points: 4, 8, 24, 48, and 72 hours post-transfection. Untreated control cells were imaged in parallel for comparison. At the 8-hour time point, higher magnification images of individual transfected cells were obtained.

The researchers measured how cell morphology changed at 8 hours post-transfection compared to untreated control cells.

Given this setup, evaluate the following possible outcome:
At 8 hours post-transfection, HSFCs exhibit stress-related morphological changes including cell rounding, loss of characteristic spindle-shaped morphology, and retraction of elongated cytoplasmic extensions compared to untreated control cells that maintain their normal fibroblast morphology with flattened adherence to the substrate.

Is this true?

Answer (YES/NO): YES